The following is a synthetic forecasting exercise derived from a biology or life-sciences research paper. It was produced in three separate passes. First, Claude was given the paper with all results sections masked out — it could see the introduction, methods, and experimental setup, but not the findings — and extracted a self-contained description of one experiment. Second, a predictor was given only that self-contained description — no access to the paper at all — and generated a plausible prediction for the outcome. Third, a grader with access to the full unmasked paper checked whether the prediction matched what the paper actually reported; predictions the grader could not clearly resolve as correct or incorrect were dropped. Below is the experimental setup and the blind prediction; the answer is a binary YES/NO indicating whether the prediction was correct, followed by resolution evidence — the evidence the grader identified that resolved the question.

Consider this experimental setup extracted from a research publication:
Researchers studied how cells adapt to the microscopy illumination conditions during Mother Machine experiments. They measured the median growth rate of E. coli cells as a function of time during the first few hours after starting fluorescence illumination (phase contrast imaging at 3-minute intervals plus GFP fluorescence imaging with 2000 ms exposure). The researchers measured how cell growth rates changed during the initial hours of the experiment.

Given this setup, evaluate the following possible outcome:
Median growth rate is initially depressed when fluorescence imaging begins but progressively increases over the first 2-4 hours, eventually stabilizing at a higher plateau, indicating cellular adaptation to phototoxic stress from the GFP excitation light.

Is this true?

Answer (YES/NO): NO